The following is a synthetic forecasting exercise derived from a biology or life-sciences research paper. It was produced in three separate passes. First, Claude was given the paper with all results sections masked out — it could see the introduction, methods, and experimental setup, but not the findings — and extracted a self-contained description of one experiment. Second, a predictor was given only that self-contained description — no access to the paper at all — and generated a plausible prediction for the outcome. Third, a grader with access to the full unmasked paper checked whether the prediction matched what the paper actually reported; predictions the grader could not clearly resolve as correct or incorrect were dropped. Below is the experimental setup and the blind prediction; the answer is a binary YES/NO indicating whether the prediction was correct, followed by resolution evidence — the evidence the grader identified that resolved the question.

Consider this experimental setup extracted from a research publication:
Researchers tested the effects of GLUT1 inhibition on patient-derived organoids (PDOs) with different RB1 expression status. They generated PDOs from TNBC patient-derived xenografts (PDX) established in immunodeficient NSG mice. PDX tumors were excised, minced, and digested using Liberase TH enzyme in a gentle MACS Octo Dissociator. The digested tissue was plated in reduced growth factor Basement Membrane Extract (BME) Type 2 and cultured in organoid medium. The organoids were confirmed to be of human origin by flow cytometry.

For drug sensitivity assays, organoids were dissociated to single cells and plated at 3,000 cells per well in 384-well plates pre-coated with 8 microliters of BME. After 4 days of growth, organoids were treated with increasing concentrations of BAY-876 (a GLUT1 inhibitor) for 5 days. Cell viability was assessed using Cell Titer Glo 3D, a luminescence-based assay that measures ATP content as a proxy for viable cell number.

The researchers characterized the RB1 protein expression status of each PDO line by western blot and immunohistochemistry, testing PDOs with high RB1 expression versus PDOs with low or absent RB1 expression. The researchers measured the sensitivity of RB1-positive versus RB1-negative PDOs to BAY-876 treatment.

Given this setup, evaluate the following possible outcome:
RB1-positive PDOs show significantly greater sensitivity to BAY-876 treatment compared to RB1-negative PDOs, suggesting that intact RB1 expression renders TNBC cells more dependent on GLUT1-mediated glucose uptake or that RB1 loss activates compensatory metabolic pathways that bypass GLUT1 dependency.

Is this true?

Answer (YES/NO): YES